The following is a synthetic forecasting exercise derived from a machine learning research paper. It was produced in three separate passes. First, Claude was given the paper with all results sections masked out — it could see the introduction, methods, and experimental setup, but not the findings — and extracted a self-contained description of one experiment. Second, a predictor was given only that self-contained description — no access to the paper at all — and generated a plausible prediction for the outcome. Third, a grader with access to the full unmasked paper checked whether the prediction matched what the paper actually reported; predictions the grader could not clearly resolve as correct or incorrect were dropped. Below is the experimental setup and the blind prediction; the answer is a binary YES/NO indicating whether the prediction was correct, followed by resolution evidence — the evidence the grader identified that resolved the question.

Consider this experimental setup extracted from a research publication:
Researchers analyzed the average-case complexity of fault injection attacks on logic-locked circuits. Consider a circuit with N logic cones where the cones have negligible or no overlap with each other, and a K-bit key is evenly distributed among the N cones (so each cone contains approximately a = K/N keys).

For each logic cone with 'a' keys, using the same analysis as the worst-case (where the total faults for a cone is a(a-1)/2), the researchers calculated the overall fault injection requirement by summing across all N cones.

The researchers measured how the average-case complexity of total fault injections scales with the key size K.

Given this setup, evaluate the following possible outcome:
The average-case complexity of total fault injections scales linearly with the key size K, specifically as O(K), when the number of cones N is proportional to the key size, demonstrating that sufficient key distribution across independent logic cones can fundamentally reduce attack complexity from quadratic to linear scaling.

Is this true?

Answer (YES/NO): YES